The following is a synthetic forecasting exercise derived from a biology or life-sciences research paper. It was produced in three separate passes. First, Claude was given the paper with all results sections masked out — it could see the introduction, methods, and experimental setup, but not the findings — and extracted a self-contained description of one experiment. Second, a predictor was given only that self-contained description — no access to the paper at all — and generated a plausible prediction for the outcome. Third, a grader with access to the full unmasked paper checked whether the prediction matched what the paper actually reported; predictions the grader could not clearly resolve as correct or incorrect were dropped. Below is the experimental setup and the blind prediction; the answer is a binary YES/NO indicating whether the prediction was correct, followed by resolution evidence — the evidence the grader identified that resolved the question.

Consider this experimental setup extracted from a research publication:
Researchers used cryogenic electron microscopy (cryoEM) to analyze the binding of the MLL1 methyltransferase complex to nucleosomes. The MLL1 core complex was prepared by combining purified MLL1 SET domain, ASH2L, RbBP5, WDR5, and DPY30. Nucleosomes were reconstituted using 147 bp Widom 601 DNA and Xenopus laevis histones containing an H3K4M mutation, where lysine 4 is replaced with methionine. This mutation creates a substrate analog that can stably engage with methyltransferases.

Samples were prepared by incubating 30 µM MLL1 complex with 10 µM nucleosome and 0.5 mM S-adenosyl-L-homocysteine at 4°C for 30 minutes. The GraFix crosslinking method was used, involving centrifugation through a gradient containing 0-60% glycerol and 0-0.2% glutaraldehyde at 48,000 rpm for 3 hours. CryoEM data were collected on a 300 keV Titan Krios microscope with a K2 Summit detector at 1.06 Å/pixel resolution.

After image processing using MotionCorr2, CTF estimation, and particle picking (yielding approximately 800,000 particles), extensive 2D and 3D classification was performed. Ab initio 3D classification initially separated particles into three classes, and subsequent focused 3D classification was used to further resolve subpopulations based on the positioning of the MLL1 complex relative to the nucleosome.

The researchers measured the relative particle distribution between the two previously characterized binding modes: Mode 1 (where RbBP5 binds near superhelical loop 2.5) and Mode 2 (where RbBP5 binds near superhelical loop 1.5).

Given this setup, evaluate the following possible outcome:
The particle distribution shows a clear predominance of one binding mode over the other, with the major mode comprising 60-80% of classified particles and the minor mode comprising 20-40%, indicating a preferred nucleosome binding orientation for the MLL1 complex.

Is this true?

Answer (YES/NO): NO